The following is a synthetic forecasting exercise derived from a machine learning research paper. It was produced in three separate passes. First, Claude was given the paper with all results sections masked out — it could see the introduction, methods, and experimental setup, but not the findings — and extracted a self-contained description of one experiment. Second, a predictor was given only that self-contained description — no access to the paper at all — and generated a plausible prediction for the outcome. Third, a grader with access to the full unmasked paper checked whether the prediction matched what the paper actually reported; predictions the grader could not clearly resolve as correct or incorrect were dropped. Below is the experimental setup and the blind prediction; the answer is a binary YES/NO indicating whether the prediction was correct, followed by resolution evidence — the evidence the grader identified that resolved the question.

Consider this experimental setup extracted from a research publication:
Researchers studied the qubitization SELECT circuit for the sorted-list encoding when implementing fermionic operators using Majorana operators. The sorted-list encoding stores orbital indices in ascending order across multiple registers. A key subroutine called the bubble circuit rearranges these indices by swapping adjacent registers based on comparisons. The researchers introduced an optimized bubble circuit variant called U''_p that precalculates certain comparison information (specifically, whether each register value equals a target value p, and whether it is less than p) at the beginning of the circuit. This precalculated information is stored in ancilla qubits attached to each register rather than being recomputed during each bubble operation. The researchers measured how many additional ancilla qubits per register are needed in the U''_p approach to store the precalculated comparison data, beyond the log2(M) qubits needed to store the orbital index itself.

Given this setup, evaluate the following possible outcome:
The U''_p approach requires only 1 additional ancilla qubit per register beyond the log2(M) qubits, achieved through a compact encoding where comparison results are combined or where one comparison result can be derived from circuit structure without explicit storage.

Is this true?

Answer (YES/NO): NO